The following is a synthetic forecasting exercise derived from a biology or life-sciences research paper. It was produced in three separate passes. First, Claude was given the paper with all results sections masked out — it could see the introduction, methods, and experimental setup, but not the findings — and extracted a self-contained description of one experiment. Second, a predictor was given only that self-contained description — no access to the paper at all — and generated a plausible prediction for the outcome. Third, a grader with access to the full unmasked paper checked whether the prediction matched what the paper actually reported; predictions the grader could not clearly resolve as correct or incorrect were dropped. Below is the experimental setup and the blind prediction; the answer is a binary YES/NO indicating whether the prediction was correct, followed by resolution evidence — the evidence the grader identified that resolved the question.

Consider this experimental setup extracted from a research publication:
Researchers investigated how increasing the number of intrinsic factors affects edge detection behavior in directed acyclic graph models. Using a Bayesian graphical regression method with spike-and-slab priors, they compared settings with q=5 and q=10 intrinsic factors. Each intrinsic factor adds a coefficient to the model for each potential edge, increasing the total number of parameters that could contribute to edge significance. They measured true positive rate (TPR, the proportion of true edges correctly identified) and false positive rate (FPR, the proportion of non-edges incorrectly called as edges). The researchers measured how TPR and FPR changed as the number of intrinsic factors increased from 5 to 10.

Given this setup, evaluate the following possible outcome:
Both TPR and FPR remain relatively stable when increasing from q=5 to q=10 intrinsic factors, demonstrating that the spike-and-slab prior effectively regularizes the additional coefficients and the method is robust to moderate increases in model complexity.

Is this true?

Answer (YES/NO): NO